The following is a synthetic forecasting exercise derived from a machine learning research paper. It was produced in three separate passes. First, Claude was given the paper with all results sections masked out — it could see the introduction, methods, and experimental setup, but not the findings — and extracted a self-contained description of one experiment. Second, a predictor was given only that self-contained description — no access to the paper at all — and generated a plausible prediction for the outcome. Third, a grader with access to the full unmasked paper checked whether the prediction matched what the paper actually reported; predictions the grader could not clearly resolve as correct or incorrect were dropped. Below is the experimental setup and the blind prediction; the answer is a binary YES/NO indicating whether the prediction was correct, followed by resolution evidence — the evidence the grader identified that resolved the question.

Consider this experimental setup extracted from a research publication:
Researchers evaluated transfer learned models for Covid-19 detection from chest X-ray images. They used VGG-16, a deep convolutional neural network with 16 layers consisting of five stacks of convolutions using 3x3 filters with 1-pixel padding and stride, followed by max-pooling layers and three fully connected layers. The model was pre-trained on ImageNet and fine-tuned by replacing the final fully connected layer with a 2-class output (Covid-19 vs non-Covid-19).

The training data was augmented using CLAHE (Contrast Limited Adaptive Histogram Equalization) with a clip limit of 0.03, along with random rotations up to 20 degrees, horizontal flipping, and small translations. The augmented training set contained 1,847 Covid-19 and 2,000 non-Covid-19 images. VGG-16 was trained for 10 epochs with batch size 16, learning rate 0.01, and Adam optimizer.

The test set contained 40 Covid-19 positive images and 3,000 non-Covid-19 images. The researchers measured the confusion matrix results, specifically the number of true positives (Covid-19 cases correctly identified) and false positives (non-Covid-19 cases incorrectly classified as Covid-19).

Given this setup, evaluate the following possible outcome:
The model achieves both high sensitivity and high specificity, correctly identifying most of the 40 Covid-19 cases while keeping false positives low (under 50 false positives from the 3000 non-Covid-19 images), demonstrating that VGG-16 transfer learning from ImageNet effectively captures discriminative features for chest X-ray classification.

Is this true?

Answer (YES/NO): YES